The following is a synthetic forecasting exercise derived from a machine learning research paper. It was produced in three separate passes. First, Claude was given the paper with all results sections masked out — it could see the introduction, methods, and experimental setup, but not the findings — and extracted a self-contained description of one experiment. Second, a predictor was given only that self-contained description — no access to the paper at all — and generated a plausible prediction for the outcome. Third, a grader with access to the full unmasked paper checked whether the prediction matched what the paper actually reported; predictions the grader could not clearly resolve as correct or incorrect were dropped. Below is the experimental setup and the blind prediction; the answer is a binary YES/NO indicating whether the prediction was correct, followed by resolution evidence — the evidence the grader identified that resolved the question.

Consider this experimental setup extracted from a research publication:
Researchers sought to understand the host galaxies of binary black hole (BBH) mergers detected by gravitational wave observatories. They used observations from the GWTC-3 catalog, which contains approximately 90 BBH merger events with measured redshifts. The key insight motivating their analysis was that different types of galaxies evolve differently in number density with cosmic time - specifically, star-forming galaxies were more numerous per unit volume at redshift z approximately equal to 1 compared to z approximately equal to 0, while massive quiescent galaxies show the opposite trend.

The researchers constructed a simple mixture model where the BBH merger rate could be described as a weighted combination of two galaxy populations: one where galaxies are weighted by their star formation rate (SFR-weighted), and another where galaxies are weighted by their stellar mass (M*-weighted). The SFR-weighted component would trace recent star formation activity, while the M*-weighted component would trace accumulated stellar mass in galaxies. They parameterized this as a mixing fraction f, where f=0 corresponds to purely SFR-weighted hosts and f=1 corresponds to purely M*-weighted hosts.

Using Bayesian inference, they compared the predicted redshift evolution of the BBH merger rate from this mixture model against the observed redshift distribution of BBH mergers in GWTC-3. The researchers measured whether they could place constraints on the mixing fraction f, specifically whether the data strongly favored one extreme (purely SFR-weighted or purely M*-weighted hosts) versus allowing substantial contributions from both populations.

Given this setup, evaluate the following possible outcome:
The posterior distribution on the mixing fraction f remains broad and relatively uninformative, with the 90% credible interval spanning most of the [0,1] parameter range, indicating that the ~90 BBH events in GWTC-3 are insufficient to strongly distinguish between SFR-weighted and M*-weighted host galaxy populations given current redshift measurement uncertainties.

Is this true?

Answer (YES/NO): NO